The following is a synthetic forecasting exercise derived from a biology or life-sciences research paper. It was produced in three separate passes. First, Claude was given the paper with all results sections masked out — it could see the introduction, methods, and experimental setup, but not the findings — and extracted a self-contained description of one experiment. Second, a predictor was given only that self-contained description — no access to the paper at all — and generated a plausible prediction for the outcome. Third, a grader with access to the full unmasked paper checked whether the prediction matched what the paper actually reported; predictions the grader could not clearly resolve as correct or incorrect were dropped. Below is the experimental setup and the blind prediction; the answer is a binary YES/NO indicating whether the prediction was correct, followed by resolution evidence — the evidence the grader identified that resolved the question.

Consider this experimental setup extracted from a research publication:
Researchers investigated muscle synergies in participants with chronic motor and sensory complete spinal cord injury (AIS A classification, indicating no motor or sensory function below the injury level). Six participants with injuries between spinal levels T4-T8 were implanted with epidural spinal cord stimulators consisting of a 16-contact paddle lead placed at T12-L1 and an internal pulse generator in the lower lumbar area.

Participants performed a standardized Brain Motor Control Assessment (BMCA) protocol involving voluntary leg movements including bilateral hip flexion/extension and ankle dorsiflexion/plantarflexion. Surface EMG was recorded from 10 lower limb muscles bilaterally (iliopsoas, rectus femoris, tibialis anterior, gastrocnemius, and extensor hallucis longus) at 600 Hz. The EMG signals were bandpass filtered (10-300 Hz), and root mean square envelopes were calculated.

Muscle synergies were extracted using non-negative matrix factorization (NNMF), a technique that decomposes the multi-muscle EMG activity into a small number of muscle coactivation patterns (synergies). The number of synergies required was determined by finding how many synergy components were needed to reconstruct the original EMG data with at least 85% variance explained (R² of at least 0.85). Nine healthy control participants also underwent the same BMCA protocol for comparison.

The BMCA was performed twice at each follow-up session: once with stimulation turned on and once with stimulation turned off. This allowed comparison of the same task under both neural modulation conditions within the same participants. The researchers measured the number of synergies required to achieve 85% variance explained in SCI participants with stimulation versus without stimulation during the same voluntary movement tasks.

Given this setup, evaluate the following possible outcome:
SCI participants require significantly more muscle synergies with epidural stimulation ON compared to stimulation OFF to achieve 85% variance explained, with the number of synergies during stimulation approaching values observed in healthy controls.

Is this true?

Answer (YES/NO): NO